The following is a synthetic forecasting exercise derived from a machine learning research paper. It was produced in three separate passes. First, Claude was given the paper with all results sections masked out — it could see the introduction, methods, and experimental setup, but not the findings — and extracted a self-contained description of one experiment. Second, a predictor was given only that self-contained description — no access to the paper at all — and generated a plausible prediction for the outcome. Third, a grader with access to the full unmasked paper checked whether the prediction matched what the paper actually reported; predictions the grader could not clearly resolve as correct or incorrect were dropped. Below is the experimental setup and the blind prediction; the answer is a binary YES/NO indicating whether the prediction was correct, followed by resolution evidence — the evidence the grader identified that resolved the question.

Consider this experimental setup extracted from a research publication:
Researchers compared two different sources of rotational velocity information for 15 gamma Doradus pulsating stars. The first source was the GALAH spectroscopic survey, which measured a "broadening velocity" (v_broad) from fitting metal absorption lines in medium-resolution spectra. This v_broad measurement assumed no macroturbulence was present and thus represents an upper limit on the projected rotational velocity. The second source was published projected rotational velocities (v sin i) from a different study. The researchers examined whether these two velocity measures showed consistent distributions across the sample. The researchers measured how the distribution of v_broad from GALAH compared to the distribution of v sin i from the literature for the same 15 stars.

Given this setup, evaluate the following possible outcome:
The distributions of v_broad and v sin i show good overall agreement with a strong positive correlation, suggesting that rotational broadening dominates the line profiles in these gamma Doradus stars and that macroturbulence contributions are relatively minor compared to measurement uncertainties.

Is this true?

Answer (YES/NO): NO